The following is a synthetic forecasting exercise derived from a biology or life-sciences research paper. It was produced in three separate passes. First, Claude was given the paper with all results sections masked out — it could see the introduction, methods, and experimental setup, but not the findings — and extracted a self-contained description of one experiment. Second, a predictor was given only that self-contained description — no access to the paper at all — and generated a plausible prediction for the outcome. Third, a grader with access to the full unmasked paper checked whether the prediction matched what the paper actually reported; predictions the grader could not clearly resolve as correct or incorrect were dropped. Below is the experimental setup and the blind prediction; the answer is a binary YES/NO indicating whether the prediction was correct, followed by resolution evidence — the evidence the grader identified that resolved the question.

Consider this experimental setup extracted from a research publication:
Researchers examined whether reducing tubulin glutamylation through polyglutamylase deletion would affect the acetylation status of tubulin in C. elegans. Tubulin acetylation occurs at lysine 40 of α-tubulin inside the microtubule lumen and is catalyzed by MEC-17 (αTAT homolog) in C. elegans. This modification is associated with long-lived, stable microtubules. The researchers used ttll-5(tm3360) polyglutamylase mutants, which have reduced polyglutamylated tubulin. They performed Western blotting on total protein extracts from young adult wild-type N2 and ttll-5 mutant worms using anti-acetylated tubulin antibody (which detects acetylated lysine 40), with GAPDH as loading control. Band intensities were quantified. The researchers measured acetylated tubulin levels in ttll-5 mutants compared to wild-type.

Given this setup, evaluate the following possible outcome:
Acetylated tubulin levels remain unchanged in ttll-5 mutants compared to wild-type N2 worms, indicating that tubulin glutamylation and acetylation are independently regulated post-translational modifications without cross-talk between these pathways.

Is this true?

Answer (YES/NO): YES